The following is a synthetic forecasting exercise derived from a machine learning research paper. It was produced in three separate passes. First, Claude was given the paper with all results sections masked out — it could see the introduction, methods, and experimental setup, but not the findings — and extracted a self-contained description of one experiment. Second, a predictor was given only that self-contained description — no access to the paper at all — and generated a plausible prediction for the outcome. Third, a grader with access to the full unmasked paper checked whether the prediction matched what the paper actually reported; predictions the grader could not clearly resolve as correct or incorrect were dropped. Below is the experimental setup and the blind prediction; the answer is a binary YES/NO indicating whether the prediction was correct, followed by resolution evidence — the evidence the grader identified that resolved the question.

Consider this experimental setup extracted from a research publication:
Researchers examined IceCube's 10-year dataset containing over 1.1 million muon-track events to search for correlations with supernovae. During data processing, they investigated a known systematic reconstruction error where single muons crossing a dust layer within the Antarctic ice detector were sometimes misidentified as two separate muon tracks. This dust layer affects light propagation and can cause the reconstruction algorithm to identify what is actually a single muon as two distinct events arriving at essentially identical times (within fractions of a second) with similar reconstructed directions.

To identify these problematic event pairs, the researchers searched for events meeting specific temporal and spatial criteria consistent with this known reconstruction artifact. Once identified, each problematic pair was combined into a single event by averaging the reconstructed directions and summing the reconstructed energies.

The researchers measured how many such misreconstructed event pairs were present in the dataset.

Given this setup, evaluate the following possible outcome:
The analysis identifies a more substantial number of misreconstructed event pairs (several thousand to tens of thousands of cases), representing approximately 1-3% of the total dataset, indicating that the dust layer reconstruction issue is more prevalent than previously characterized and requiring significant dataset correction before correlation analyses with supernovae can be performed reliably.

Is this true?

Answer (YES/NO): NO